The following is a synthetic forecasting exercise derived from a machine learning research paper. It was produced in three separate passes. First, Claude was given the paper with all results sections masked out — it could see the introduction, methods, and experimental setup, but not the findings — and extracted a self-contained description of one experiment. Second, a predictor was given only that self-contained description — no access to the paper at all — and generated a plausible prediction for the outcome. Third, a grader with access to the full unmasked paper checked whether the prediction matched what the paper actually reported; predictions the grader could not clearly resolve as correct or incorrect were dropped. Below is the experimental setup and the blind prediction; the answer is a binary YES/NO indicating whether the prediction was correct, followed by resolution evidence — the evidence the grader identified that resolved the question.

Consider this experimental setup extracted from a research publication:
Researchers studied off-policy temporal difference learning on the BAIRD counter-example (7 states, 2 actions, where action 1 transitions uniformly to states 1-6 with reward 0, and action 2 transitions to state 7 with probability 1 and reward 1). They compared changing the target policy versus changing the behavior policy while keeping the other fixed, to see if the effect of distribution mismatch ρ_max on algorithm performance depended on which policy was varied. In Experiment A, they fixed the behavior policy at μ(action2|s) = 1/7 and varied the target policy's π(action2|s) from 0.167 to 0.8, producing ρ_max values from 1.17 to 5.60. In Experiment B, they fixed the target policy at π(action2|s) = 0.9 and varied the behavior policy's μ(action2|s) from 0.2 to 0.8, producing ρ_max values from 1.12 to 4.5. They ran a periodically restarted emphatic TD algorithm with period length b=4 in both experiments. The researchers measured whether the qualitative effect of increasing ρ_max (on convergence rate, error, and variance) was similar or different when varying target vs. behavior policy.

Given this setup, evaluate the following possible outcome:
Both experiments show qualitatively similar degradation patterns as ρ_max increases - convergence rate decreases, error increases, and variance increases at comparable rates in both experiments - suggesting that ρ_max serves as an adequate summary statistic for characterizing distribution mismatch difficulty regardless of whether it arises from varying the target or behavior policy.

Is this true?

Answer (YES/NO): YES